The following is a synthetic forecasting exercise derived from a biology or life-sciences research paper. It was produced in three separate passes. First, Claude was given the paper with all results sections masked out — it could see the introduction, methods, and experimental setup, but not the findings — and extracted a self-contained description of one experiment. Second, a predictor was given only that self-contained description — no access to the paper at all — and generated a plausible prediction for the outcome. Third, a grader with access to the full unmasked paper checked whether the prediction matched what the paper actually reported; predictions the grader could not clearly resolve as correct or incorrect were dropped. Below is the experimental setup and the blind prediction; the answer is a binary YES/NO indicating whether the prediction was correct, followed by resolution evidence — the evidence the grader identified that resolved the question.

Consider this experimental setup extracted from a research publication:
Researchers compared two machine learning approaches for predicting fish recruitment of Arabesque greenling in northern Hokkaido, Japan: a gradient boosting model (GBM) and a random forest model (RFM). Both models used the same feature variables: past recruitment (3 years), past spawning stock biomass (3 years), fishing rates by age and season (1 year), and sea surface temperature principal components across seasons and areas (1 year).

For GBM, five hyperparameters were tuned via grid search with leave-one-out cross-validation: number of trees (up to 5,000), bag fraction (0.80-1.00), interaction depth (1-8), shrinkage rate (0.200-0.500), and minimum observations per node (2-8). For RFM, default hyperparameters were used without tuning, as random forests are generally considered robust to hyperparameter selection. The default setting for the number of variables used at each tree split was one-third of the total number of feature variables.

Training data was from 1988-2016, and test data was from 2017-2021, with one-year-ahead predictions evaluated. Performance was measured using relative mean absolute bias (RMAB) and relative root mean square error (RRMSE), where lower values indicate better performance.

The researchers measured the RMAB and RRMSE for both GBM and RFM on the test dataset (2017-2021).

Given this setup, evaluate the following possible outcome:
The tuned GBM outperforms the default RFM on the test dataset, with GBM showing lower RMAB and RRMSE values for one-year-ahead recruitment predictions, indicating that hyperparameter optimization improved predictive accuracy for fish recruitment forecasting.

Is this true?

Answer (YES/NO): YES